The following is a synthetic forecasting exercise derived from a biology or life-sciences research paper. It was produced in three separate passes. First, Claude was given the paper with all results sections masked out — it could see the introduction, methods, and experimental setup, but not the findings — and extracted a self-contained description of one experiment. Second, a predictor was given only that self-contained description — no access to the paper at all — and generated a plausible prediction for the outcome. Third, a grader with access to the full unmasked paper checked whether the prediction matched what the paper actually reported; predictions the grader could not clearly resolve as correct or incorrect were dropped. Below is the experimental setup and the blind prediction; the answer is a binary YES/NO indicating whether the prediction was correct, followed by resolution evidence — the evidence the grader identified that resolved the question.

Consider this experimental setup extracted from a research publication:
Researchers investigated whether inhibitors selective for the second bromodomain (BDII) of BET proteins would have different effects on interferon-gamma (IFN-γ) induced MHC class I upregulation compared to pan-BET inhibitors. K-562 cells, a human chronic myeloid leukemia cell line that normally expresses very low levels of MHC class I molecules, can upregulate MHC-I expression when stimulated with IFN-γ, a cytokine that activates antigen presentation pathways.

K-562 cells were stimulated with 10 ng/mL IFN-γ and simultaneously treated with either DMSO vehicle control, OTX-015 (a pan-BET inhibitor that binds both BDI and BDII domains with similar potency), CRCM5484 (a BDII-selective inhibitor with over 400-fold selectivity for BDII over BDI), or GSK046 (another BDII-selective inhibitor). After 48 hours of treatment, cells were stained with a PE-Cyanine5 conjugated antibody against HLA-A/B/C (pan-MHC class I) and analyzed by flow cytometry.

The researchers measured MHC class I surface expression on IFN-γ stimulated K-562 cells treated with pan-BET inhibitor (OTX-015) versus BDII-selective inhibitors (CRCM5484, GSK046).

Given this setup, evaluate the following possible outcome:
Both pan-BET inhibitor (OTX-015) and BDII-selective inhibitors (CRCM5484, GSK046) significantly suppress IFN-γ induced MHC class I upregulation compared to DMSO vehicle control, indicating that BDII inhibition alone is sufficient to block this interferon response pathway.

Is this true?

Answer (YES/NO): NO